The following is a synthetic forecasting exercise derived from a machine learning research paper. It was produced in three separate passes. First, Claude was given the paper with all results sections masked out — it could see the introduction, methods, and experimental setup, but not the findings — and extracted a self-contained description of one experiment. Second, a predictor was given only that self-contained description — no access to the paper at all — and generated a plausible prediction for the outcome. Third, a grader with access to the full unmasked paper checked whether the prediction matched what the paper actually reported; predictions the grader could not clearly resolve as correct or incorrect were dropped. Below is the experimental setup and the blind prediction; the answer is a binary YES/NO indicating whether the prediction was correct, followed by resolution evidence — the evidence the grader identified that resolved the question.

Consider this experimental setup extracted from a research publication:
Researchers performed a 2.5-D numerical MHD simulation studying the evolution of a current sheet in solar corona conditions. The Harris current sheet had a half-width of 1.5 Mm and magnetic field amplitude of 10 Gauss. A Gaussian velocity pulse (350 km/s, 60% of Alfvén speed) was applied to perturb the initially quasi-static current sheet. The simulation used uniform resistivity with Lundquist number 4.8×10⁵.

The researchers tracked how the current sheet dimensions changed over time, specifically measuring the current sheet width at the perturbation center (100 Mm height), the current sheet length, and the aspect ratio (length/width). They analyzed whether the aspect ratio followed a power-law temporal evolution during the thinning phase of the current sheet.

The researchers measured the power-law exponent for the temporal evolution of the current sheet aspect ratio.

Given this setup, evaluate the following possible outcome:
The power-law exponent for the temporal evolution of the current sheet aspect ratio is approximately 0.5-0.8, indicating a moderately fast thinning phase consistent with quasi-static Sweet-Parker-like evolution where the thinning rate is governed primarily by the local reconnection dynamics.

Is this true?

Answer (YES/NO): NO